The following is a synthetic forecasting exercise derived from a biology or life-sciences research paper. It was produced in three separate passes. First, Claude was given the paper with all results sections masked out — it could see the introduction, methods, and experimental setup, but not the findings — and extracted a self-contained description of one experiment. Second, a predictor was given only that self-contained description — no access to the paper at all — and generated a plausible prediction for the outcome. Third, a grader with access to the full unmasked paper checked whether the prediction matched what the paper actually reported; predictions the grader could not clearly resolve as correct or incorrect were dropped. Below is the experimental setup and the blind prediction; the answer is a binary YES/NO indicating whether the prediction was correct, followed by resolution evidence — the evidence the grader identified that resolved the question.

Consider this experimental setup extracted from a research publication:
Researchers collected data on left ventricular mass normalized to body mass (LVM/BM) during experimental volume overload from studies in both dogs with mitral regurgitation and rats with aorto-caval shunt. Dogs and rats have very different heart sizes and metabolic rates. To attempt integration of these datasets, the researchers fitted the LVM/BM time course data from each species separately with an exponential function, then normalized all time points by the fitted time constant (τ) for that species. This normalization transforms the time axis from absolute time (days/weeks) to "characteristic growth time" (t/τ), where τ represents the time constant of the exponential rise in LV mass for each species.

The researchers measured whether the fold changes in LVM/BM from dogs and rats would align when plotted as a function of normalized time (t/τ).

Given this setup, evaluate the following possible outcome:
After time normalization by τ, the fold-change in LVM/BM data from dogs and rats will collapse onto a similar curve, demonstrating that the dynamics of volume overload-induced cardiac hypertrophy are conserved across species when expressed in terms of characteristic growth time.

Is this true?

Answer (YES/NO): YES